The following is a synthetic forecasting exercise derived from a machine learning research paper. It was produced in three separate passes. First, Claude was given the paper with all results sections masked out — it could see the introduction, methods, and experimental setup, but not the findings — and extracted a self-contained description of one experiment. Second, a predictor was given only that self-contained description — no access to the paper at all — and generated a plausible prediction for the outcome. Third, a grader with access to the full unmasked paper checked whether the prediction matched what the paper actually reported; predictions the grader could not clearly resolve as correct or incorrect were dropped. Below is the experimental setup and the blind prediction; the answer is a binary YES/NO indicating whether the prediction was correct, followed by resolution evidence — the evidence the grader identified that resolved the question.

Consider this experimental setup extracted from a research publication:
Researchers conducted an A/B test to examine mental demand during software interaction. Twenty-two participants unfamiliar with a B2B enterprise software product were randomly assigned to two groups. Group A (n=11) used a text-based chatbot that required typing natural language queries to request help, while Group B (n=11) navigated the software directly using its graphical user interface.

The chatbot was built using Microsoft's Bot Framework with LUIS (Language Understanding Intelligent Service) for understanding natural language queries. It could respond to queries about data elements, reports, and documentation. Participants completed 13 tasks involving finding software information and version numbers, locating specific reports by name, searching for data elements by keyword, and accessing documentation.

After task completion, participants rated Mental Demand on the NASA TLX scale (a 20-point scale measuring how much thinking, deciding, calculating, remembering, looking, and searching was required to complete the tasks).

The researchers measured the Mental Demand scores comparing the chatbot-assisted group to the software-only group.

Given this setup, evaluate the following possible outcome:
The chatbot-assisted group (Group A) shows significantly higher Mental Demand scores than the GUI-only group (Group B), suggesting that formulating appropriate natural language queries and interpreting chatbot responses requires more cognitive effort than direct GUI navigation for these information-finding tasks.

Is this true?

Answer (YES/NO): NO